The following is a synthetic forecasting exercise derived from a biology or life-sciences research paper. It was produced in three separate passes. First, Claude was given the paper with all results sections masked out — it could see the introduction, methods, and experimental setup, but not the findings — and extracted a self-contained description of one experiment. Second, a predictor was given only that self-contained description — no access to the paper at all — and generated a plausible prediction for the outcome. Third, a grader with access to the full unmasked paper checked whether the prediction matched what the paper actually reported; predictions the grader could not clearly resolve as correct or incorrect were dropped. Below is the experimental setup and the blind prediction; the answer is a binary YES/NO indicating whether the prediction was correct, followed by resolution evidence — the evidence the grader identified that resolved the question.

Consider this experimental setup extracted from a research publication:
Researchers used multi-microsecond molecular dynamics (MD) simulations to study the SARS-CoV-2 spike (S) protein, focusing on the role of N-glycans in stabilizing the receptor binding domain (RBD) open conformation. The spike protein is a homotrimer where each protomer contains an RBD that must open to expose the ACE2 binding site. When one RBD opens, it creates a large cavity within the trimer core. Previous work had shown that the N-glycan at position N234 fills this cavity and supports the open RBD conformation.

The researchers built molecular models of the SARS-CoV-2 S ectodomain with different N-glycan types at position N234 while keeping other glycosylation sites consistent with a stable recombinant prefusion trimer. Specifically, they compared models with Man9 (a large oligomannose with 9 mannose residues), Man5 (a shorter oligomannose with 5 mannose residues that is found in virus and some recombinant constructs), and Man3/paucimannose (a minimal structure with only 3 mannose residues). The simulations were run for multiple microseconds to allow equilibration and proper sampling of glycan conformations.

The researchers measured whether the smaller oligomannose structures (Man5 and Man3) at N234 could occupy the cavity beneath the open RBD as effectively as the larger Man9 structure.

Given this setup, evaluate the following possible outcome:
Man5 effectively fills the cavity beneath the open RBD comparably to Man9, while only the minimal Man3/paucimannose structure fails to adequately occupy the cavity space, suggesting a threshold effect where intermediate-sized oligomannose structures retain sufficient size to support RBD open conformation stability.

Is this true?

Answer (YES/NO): NO